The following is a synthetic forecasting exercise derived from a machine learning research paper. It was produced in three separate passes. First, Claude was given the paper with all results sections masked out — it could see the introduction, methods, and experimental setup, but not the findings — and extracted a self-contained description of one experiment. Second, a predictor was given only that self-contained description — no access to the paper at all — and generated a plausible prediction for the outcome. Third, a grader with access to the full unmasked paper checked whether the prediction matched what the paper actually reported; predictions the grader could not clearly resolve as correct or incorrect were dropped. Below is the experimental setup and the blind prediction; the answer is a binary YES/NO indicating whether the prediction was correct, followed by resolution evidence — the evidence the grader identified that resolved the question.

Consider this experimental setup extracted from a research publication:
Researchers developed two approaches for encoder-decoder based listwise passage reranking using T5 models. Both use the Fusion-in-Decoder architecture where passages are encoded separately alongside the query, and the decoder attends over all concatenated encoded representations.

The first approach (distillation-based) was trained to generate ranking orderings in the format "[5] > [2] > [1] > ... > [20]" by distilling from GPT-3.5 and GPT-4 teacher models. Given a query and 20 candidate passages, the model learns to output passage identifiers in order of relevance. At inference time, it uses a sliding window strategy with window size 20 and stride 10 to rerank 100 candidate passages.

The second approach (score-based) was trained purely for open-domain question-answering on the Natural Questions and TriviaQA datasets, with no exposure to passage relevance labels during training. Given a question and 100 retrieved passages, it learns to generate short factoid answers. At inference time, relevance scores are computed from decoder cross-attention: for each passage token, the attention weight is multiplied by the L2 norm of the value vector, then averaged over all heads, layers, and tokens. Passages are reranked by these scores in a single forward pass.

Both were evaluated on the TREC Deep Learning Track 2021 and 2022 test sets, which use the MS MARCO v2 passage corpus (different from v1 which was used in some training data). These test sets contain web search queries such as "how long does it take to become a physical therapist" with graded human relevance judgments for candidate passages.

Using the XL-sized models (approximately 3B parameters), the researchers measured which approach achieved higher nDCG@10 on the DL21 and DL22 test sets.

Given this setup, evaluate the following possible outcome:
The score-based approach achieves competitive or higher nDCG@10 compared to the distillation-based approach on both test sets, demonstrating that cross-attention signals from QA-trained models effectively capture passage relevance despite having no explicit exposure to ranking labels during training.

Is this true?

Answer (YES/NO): NO